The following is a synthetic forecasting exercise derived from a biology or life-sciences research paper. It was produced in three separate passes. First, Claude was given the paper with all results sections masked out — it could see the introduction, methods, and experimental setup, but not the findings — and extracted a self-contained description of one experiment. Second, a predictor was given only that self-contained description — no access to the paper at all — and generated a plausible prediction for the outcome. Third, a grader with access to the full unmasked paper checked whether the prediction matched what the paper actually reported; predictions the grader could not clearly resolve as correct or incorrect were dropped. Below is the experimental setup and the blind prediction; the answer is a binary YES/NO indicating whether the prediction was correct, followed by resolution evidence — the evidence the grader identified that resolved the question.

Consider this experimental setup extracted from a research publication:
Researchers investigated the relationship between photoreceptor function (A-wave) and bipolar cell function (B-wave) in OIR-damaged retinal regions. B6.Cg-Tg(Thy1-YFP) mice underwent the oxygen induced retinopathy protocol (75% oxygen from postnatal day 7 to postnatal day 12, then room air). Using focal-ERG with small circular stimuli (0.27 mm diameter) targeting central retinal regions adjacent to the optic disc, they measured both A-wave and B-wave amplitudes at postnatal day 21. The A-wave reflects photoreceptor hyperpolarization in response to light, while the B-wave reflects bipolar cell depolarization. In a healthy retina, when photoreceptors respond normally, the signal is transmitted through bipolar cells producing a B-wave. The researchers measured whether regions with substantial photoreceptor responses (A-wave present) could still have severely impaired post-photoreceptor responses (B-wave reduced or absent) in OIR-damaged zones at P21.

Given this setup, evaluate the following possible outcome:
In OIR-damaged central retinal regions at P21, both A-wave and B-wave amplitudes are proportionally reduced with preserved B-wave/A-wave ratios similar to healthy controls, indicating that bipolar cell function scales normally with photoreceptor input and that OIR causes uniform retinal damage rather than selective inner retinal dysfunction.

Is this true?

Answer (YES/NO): NO